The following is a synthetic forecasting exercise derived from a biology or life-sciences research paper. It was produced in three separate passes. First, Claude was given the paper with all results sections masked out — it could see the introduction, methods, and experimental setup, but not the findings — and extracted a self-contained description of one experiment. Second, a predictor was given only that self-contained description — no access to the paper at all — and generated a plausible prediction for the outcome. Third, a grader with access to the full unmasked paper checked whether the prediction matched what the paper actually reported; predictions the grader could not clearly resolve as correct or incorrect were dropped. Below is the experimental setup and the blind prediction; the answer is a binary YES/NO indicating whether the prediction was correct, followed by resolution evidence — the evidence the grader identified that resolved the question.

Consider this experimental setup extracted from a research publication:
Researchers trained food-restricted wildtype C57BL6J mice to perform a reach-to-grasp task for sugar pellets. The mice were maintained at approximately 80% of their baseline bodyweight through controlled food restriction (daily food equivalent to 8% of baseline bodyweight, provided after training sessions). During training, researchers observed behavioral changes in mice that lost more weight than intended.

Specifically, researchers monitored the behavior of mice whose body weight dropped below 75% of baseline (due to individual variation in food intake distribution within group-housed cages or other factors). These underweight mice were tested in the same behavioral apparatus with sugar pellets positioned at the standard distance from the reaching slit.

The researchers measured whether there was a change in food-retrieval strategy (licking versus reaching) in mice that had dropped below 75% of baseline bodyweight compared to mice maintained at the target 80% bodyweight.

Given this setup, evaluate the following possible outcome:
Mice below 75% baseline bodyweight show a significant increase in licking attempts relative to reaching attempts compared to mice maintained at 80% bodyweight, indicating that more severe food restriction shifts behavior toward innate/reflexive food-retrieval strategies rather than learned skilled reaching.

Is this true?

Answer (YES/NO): NO